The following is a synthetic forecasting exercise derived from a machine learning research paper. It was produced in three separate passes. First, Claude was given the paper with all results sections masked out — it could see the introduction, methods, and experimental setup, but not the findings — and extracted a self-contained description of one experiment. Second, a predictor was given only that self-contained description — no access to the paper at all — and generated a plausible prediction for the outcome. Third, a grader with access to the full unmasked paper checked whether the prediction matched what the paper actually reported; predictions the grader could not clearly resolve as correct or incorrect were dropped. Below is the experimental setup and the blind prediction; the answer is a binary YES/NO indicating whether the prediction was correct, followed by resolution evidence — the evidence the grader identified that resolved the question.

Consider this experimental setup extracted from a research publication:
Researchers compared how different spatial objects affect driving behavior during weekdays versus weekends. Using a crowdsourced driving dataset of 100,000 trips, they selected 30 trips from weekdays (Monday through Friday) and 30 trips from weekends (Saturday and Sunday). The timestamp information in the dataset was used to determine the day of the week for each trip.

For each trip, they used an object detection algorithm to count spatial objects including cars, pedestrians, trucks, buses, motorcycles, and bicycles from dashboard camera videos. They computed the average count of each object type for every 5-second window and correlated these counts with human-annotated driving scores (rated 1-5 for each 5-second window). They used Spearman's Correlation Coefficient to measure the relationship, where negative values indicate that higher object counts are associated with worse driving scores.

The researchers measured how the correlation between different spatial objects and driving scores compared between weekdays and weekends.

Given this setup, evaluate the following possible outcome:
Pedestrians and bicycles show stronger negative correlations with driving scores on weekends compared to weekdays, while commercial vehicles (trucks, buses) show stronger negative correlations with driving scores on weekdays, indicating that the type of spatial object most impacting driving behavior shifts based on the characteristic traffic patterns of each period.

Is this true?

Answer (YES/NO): NO